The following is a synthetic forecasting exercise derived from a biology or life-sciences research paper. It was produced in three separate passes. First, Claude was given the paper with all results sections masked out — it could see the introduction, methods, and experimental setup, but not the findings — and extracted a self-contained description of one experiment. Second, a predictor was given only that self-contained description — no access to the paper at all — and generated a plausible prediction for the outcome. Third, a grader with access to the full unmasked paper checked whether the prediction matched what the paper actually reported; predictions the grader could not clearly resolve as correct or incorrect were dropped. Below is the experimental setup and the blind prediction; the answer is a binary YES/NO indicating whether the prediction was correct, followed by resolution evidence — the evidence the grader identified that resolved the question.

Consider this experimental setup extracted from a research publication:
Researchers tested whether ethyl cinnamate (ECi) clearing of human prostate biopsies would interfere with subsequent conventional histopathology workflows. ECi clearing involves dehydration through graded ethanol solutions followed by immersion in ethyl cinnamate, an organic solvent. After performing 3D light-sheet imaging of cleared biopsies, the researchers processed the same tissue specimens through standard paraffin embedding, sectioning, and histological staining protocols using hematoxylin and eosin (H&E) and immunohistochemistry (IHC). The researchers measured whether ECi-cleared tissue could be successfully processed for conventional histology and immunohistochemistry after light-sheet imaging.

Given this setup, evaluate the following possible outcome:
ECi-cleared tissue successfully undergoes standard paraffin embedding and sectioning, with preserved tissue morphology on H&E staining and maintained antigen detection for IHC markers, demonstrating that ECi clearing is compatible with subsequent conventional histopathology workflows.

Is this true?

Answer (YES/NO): YES